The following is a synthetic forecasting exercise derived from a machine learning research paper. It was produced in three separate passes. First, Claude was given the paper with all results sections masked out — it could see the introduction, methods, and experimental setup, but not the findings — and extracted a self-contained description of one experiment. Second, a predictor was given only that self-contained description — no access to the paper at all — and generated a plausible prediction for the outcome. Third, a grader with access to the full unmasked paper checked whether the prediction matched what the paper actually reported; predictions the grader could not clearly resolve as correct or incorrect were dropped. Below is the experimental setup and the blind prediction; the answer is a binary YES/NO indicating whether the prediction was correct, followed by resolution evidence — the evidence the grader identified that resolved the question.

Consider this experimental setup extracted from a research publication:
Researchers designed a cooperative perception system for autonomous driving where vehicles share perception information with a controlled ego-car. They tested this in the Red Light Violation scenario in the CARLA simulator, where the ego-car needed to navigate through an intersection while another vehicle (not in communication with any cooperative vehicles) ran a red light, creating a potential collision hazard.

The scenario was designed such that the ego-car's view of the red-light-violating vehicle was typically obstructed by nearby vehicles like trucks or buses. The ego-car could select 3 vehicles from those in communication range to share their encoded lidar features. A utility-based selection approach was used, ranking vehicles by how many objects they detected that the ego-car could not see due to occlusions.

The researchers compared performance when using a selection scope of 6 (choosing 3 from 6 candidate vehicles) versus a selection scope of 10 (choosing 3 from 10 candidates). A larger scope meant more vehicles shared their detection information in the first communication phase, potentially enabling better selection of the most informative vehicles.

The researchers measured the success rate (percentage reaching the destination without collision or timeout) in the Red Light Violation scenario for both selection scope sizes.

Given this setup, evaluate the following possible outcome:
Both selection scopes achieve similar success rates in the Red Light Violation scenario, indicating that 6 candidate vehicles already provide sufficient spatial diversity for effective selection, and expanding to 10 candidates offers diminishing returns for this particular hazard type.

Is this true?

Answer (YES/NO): NO